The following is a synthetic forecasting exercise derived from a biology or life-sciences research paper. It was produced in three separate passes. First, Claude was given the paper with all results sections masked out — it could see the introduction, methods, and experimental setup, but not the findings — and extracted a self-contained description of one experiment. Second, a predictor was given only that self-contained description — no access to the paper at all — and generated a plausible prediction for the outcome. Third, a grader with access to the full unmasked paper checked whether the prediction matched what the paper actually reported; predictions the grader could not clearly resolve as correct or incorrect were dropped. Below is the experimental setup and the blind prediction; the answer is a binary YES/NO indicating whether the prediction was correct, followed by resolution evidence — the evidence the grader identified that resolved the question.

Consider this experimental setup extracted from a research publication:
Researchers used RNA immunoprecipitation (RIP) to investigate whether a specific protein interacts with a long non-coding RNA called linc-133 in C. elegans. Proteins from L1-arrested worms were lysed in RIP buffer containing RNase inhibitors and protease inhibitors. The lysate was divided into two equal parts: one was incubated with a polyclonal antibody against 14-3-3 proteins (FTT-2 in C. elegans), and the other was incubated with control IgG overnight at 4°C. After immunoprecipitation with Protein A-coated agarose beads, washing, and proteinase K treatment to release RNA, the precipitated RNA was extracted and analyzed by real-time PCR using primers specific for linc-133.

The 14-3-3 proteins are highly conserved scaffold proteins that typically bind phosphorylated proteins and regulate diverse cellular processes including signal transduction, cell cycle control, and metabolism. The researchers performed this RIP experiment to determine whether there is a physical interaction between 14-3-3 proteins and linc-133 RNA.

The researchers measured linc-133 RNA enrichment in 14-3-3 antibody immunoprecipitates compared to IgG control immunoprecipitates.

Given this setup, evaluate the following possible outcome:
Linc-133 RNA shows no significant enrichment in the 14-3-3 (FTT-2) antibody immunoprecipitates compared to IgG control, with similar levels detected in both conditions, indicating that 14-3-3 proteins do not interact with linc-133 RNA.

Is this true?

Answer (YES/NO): NO